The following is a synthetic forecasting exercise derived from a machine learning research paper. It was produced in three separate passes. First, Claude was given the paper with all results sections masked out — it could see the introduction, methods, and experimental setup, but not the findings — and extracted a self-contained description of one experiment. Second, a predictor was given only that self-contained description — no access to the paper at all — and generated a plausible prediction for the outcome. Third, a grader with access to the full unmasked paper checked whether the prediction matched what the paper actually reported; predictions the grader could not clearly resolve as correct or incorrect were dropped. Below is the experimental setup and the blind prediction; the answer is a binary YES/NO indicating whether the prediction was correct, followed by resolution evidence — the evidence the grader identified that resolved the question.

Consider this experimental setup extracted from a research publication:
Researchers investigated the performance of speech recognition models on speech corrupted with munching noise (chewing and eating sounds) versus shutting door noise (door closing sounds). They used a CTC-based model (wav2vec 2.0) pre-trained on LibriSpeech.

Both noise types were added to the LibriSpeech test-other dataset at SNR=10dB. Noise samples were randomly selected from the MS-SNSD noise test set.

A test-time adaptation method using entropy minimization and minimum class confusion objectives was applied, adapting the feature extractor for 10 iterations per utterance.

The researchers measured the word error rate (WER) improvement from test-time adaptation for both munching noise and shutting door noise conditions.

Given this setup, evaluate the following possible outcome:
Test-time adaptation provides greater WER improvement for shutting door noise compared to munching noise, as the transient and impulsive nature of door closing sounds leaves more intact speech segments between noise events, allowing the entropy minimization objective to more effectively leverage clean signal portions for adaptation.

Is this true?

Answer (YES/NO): NO